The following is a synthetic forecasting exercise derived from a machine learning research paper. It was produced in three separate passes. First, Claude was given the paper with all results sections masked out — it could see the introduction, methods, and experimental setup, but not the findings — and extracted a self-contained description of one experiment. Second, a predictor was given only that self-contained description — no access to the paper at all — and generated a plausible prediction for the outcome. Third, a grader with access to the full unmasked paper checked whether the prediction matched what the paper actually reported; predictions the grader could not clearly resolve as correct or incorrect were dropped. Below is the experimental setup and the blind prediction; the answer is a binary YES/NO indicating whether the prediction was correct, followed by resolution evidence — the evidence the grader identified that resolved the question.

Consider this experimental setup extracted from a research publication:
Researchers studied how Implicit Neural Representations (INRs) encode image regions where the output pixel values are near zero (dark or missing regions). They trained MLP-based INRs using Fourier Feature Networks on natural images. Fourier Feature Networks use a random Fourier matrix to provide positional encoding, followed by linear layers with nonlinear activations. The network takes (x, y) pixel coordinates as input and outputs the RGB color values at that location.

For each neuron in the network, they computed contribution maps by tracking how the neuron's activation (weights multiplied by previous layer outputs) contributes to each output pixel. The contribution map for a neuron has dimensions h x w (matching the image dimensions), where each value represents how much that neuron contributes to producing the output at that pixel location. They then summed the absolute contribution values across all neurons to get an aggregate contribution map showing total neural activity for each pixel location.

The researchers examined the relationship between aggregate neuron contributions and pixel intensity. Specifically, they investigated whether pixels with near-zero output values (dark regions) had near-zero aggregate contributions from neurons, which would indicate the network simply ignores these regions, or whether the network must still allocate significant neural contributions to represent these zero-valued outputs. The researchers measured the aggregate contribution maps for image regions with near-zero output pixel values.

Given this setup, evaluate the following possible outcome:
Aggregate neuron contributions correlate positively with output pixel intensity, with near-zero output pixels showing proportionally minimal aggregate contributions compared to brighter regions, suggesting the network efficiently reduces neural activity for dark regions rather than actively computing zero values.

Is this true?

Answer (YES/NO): NO